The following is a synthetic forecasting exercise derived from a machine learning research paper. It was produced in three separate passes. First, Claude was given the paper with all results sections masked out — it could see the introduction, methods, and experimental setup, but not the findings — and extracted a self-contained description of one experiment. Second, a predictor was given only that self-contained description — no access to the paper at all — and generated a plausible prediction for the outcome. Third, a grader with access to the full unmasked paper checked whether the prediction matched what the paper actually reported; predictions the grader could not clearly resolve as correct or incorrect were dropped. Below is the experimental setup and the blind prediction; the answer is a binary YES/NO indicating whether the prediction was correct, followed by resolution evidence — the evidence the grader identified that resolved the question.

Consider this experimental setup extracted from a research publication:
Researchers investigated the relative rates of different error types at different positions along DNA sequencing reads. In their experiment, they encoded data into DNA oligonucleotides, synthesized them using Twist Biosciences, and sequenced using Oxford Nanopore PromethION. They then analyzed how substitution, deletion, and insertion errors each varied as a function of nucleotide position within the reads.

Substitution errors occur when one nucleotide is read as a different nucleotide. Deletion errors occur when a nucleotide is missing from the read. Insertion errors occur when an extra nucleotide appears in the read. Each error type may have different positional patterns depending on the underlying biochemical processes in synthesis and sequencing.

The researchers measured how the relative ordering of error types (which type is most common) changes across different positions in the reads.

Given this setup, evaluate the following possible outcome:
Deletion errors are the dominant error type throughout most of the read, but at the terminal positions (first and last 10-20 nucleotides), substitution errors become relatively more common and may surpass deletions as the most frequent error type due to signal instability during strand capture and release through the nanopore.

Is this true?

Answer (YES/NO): NO